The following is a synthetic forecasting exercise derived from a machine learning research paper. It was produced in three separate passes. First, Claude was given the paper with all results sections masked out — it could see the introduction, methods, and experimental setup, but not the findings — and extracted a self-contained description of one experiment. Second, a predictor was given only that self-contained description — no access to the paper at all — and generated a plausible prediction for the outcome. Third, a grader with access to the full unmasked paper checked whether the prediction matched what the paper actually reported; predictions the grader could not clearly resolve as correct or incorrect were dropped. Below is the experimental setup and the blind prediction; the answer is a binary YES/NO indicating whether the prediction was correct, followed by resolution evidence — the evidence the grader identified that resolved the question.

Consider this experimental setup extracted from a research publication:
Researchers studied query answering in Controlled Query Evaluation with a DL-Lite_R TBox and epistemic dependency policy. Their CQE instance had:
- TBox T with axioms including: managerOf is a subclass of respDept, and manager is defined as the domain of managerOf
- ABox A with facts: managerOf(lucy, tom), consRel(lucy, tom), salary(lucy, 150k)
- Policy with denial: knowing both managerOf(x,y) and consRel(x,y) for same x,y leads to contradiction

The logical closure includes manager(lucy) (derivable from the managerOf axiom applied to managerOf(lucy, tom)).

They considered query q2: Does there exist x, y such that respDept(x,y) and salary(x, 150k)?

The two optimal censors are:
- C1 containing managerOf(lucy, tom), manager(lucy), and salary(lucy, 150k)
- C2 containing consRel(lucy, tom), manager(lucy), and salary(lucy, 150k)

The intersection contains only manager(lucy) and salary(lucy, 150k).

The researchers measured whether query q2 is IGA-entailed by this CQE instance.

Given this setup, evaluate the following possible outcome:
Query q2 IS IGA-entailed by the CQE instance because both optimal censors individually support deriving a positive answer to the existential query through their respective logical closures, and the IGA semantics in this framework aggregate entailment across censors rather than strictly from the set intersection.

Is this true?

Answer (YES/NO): YES